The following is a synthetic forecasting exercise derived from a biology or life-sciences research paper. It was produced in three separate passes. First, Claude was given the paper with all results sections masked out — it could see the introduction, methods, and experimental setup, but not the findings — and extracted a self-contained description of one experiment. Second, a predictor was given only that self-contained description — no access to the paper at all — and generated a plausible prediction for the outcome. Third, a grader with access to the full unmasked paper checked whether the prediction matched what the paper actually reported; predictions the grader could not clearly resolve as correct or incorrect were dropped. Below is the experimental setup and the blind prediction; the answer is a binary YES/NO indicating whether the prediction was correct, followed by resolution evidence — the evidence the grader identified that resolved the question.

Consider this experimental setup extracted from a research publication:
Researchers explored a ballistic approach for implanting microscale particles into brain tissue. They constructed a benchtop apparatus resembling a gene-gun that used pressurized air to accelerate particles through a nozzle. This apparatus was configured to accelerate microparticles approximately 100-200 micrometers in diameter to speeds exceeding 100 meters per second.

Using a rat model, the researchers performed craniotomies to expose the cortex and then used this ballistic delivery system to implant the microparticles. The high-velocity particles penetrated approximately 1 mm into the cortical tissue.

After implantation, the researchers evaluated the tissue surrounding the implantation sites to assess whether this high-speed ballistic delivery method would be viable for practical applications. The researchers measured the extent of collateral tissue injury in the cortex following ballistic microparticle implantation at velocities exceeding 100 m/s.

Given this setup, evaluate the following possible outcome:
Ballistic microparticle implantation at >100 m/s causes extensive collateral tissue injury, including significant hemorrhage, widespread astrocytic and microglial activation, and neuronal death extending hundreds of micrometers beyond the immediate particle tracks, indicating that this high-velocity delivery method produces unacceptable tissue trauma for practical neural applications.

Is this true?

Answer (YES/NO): YES